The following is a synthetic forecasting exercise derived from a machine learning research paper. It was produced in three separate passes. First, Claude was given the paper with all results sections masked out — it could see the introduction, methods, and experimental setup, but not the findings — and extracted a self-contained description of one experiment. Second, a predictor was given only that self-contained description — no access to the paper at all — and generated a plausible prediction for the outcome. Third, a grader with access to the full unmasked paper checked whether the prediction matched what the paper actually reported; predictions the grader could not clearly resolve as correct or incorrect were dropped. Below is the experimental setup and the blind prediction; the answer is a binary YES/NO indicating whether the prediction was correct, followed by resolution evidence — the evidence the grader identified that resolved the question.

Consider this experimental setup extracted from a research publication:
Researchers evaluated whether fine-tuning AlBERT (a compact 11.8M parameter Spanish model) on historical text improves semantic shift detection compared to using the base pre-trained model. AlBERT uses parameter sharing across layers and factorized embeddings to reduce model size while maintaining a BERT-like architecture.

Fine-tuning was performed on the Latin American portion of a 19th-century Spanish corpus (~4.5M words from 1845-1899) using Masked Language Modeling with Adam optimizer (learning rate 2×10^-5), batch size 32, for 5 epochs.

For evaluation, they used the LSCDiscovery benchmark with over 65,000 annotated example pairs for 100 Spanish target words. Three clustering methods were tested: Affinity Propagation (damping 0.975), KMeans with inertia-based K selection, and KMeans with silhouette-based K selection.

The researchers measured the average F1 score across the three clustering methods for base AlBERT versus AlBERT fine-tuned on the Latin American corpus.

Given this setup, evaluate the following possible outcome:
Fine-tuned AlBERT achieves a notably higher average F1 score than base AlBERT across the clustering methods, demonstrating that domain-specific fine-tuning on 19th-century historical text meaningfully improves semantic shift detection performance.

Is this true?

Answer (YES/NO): NO